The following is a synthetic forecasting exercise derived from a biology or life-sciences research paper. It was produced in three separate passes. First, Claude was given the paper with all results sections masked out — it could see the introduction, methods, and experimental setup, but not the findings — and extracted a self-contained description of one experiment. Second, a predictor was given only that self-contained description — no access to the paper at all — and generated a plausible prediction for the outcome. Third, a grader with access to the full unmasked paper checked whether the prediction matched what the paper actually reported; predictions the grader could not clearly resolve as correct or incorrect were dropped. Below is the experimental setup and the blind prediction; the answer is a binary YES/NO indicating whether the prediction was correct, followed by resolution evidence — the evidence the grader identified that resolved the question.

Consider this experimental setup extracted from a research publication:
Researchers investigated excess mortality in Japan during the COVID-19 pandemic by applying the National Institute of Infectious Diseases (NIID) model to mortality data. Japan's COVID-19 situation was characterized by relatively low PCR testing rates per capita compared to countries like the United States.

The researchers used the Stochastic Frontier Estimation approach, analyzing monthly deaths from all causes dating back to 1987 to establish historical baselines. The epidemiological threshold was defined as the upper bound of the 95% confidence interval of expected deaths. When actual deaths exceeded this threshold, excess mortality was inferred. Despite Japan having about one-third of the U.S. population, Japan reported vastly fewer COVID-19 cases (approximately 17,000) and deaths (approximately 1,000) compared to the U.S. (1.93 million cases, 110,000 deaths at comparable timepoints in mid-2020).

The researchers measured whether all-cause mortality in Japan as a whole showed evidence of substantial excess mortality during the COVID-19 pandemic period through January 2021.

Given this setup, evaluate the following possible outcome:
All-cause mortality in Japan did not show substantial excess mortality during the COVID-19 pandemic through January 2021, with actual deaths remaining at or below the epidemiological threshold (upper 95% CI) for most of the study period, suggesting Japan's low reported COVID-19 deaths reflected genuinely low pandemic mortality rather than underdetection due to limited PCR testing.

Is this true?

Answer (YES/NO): YES